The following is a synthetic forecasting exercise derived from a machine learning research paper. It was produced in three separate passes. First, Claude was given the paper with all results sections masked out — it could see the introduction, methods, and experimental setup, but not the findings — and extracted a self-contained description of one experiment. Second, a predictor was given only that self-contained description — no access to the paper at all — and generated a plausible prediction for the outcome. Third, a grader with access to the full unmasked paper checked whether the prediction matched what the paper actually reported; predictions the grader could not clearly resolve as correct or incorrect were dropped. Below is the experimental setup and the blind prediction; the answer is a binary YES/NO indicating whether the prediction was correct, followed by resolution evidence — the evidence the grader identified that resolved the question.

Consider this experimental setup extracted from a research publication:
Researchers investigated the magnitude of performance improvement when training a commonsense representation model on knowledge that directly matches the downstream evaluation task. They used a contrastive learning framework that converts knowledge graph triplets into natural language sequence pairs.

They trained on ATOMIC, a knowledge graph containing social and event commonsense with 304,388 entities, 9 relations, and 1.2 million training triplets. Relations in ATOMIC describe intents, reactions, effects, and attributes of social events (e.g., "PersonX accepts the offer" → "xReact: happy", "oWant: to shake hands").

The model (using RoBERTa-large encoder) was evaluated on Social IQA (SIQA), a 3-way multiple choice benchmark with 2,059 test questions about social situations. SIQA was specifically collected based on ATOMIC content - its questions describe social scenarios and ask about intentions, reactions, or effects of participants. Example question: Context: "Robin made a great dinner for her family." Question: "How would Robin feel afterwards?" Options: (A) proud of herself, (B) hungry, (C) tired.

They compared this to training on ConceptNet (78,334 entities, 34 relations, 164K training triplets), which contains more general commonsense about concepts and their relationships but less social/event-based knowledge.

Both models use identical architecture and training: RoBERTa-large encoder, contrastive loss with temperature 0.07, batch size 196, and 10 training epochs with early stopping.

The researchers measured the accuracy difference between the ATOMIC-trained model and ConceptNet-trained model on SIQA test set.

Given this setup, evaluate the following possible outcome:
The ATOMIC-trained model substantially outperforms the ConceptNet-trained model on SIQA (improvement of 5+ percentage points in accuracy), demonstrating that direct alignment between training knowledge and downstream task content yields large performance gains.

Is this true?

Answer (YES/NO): YES